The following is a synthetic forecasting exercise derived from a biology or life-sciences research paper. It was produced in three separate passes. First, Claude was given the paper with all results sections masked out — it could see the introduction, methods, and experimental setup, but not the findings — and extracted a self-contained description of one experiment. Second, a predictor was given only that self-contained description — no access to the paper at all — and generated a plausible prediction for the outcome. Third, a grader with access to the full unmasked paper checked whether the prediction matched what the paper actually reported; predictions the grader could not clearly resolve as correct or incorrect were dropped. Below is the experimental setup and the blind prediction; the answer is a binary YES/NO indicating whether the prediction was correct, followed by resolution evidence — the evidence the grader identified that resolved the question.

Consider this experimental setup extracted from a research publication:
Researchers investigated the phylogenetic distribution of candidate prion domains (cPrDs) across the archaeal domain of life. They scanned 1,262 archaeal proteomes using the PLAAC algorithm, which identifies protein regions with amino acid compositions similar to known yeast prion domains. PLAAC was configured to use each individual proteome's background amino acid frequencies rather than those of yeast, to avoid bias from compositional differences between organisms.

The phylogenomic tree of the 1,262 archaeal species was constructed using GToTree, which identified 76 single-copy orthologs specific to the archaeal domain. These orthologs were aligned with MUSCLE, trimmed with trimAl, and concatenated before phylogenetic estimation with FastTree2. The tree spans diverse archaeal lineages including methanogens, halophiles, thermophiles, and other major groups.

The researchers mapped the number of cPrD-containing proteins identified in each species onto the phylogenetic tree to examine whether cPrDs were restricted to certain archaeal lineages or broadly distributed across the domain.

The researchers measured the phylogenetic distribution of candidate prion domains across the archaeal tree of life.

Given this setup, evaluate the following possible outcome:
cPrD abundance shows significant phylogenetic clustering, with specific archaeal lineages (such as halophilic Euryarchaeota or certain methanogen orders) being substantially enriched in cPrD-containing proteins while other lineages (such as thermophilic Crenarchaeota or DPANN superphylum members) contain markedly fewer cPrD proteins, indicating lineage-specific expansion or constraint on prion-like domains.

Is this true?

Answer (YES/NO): NO